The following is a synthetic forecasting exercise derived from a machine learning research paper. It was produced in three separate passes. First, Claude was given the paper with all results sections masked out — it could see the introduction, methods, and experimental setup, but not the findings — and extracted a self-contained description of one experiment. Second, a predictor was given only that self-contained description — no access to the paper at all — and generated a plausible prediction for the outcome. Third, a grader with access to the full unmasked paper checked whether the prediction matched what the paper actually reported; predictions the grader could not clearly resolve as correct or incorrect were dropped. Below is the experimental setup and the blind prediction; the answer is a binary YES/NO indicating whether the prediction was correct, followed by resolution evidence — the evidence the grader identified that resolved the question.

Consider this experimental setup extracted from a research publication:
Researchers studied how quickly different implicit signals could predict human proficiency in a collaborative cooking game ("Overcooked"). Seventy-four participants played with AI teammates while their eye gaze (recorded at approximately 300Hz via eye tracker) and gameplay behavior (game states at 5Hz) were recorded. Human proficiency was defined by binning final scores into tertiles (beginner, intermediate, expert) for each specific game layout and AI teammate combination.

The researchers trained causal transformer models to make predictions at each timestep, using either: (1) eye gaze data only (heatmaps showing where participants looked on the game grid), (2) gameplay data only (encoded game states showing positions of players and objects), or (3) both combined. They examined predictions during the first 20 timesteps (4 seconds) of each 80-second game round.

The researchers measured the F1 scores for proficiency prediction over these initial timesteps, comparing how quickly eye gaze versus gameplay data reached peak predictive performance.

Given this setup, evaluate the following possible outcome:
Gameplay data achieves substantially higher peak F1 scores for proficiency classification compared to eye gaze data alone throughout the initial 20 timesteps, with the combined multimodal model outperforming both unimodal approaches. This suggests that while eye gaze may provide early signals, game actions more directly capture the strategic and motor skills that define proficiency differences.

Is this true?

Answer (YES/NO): NO